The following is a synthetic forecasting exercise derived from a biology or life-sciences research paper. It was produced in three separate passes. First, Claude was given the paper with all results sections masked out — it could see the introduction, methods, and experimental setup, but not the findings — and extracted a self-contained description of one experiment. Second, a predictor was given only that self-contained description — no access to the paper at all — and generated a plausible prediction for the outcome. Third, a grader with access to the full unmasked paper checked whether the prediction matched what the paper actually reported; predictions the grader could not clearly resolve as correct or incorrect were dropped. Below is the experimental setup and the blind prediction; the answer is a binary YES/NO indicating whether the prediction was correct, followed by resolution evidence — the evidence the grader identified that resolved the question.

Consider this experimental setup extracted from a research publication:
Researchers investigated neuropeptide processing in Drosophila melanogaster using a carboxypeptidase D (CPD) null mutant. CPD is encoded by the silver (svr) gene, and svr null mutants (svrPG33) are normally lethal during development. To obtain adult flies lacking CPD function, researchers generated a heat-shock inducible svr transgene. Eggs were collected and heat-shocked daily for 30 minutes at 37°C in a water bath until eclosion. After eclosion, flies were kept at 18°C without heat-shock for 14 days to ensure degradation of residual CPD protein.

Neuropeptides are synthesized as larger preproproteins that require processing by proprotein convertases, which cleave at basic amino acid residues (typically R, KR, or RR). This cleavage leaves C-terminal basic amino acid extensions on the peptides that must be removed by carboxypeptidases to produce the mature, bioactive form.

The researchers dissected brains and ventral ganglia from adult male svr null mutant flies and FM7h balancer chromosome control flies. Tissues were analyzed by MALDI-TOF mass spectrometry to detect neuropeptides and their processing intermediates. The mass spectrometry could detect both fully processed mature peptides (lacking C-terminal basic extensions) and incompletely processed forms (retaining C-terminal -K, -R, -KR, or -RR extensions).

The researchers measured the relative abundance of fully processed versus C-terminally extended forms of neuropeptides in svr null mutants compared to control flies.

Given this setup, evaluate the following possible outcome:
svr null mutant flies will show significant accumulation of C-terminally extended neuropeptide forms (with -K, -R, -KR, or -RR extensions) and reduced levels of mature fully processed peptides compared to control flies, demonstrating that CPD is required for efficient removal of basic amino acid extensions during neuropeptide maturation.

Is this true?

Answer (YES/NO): YES